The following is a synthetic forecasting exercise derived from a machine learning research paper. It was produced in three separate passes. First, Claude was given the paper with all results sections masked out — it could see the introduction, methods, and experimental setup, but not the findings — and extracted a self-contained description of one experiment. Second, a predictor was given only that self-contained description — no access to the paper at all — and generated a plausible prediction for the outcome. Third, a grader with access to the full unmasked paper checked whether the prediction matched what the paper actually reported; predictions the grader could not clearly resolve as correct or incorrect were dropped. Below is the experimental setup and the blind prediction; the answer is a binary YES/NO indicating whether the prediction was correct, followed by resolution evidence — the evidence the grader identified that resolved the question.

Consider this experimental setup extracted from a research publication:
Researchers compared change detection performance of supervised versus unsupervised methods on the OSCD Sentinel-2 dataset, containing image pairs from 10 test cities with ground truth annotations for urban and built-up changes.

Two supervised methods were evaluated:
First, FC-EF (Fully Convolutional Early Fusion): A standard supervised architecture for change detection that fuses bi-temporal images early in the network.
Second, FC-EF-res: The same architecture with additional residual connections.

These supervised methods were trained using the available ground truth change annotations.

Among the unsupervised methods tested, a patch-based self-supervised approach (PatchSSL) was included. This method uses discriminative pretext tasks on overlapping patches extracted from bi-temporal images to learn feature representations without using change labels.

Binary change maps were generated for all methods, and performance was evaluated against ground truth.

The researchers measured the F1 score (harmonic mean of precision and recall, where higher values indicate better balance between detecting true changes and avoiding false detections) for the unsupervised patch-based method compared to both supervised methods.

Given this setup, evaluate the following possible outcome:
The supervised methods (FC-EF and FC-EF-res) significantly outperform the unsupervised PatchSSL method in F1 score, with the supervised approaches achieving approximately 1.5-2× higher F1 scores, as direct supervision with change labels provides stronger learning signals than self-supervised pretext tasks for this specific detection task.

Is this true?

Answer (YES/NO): NO